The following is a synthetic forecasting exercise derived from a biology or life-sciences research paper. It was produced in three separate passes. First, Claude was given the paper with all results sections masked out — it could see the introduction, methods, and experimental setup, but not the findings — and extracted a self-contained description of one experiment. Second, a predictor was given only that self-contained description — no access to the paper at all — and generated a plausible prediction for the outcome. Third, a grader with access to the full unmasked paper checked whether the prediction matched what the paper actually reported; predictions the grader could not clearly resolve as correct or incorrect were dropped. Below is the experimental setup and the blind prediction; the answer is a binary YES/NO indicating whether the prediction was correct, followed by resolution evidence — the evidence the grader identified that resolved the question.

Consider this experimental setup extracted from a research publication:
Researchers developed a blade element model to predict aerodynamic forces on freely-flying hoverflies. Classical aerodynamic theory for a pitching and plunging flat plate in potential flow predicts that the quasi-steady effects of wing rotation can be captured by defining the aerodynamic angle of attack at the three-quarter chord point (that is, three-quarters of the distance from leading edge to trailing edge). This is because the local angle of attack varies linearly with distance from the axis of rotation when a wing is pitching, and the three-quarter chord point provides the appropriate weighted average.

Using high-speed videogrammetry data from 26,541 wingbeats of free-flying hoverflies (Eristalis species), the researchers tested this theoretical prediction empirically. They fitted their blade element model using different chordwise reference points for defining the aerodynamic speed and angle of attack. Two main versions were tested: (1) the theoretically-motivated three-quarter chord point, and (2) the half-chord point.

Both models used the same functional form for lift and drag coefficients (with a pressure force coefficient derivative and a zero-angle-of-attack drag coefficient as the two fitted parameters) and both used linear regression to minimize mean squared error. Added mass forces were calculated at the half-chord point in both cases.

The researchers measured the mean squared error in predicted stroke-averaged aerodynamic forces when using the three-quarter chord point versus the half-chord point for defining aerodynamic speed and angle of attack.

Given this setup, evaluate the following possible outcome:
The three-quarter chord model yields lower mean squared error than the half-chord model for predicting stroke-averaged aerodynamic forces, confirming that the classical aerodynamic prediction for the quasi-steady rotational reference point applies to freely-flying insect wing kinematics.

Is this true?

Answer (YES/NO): YES